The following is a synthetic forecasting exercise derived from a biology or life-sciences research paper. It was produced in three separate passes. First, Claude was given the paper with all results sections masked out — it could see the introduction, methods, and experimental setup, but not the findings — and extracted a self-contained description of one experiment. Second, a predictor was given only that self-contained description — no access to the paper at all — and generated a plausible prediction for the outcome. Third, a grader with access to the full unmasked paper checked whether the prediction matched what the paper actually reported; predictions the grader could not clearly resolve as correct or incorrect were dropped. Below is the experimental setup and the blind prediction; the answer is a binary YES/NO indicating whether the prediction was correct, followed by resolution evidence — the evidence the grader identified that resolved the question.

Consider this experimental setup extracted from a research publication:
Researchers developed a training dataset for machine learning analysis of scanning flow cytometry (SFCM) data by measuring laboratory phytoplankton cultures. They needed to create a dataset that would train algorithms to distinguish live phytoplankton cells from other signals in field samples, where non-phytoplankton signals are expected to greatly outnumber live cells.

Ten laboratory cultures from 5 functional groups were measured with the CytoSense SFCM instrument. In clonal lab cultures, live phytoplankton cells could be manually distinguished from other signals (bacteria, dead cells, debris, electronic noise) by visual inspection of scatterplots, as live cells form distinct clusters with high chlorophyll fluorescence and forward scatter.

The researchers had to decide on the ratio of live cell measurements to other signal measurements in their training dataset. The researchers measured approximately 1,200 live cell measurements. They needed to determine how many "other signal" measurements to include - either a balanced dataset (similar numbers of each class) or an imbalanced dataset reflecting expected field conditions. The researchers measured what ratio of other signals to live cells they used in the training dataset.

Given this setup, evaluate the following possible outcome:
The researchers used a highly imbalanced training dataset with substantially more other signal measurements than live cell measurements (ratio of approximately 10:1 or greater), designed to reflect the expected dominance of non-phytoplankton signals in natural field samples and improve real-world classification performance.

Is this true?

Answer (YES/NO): NO